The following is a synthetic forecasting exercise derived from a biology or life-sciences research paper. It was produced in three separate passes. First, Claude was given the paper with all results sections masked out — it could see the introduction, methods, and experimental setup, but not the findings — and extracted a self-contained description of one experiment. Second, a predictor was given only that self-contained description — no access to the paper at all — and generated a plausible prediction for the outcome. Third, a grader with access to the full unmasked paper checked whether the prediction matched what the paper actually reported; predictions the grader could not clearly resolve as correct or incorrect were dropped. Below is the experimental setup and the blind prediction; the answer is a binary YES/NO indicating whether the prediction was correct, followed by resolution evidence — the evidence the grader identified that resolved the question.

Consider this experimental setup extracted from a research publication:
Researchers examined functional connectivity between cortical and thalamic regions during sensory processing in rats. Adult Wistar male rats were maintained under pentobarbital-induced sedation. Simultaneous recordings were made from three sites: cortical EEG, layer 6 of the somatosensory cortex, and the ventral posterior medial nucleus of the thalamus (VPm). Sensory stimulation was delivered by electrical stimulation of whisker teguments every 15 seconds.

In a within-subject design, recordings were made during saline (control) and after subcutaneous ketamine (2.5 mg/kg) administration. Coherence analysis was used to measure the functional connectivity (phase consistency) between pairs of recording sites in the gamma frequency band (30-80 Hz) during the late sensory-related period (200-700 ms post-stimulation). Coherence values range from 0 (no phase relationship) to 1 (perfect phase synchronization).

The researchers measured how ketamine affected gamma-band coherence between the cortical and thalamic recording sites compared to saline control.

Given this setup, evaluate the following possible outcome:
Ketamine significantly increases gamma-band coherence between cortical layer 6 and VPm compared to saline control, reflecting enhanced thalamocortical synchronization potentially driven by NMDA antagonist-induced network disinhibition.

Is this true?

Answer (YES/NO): NO